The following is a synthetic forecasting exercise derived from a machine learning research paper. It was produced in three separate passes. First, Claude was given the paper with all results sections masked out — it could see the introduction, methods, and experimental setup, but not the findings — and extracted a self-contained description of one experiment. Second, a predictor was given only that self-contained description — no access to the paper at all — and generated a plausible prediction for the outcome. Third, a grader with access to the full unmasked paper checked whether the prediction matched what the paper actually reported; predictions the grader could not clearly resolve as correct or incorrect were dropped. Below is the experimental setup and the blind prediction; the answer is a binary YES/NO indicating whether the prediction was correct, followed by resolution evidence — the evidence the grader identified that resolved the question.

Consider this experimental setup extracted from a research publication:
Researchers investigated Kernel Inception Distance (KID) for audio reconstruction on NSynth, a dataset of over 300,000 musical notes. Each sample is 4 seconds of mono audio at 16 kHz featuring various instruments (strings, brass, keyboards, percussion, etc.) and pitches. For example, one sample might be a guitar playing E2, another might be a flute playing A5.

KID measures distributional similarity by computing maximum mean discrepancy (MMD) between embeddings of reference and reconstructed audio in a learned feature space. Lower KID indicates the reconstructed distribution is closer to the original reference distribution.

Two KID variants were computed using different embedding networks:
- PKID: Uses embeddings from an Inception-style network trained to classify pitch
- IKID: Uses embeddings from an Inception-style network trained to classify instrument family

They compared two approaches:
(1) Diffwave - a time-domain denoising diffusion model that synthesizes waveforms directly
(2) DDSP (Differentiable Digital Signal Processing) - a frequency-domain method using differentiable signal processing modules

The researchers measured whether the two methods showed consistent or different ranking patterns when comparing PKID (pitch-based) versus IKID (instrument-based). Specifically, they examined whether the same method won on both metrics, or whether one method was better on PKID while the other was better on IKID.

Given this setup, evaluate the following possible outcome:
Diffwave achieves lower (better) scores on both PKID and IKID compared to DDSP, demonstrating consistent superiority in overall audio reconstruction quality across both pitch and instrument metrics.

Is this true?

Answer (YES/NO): NO